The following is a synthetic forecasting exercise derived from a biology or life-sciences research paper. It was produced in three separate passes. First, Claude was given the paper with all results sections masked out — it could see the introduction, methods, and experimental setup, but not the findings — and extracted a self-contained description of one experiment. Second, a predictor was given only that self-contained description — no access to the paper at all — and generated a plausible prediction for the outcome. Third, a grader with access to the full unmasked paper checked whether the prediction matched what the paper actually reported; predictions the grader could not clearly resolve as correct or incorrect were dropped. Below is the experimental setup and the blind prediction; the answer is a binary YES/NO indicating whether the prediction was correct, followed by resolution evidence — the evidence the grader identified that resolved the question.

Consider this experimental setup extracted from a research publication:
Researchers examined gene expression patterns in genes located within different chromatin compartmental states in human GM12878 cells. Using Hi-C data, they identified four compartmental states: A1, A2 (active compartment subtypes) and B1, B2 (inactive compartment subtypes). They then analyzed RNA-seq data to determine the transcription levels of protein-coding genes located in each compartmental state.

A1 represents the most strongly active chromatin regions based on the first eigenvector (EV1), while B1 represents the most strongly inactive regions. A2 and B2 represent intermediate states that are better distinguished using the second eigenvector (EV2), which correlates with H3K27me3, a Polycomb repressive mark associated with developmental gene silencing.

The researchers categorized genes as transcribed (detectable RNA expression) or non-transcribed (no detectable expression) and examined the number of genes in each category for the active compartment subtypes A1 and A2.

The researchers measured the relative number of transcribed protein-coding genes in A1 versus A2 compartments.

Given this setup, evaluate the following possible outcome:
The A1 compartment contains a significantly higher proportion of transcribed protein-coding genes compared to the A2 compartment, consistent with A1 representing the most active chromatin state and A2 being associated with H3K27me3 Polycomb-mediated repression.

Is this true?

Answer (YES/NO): NO